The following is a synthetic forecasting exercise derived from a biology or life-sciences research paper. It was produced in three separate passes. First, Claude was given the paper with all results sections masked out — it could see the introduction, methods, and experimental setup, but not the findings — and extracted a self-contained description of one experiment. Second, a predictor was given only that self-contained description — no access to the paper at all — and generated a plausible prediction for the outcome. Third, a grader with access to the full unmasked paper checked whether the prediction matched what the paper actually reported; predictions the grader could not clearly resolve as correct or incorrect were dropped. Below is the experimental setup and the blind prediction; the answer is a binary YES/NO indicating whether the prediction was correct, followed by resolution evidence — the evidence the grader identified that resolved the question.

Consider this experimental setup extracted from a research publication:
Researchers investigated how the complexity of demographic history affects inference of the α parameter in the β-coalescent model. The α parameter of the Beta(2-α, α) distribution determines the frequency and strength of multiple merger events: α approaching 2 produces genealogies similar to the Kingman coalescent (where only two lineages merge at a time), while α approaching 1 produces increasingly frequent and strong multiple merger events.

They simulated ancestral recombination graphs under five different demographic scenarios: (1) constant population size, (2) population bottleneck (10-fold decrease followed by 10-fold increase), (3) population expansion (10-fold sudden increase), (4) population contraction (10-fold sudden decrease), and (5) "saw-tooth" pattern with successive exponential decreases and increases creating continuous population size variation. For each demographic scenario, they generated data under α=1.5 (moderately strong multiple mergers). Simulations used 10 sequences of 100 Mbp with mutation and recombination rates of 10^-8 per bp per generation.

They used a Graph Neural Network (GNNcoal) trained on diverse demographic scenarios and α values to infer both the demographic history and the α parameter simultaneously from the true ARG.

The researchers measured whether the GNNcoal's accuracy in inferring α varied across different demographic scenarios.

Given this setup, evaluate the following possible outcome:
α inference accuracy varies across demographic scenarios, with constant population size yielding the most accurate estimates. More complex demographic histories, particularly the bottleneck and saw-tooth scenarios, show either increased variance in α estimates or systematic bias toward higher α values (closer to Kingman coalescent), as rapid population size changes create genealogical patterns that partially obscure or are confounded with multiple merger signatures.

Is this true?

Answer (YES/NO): NO